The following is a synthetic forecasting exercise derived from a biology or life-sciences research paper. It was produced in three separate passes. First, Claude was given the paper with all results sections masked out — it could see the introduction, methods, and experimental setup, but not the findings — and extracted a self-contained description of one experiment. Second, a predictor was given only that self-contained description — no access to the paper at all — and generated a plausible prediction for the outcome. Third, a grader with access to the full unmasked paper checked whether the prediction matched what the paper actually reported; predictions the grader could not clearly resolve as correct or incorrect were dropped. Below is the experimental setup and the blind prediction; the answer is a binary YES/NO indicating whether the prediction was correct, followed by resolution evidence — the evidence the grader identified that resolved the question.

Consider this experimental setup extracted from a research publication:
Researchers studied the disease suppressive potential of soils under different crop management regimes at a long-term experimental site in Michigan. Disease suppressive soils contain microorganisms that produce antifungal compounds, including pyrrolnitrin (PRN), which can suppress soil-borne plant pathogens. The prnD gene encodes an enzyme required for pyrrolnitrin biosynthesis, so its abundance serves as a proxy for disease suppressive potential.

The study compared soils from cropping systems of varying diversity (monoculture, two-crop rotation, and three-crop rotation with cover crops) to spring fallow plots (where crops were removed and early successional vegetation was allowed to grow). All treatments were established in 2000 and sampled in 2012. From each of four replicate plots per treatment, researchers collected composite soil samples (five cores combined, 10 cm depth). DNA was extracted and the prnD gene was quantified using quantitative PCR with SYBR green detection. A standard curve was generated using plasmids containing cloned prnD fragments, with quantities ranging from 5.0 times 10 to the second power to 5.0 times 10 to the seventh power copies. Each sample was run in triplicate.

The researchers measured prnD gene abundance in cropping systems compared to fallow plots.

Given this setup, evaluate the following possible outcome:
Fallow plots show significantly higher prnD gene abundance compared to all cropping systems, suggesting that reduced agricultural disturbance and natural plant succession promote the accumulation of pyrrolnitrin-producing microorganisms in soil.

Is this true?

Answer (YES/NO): NO